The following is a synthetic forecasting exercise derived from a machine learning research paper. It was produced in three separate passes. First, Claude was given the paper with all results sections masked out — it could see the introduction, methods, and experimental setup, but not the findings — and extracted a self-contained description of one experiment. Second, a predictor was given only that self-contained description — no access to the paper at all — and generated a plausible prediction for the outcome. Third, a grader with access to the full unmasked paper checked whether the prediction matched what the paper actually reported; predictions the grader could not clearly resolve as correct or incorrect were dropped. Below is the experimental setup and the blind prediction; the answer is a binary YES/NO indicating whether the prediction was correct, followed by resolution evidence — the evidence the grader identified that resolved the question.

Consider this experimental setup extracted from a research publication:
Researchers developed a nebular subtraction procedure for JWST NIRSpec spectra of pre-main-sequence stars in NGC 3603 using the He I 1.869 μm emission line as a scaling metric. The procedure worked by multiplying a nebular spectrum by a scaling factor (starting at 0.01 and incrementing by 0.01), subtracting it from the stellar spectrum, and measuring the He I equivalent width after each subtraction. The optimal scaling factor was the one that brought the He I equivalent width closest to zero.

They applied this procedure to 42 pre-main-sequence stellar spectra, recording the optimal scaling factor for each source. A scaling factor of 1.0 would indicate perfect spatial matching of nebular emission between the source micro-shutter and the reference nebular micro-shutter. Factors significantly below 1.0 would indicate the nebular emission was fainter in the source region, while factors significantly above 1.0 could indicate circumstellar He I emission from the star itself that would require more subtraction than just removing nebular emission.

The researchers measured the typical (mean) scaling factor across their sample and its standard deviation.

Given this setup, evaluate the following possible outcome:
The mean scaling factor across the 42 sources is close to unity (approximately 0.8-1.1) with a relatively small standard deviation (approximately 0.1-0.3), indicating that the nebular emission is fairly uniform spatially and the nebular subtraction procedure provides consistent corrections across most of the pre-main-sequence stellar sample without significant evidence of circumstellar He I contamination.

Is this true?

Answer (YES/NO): YES